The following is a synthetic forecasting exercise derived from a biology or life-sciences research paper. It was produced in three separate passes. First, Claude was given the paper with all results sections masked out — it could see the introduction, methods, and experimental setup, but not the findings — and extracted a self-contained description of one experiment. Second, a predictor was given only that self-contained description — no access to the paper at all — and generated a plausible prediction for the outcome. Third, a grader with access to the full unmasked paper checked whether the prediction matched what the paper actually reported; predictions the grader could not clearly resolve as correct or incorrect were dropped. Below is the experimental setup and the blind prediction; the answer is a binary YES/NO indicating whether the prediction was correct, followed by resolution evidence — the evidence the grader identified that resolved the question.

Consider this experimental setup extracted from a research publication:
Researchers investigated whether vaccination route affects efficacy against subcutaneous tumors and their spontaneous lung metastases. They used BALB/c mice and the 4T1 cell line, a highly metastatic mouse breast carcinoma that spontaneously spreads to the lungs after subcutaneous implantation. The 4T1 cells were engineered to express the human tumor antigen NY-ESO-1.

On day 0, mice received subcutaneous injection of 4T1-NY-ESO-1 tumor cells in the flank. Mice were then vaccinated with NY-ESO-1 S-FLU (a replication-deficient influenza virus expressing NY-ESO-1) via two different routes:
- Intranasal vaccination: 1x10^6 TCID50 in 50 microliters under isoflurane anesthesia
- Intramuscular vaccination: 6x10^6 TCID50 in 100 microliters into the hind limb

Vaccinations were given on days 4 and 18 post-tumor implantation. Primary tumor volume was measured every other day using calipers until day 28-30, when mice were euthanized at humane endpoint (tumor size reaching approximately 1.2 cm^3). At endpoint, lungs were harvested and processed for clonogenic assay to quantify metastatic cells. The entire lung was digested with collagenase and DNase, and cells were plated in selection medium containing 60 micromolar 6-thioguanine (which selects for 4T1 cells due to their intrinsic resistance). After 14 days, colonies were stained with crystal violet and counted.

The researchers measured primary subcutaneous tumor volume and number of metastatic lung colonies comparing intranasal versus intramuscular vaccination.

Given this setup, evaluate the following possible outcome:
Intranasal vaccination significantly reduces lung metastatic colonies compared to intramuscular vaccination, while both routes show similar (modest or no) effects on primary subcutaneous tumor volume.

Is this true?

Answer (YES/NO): NO